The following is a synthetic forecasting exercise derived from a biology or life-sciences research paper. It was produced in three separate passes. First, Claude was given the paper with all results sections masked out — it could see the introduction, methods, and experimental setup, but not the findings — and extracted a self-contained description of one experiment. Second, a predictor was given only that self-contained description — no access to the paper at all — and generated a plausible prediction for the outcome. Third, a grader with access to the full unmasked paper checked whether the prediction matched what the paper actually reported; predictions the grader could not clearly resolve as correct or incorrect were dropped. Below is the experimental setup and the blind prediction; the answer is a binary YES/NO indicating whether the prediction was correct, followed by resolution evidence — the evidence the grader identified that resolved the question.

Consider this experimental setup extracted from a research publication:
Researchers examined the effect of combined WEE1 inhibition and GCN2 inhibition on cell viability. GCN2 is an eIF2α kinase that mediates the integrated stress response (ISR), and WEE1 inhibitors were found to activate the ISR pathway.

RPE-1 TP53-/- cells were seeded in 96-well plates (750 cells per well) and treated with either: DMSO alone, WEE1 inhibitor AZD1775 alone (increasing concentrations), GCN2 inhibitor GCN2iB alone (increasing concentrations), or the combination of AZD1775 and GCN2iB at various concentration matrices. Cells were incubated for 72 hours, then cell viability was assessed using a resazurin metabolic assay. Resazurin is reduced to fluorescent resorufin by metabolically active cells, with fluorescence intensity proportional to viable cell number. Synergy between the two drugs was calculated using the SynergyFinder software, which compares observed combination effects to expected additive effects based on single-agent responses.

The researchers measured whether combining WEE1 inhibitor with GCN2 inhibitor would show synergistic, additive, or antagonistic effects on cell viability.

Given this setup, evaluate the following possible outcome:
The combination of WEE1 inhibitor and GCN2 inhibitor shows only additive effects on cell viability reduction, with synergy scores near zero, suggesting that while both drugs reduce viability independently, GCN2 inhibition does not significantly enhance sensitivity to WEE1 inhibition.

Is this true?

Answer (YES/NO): NO